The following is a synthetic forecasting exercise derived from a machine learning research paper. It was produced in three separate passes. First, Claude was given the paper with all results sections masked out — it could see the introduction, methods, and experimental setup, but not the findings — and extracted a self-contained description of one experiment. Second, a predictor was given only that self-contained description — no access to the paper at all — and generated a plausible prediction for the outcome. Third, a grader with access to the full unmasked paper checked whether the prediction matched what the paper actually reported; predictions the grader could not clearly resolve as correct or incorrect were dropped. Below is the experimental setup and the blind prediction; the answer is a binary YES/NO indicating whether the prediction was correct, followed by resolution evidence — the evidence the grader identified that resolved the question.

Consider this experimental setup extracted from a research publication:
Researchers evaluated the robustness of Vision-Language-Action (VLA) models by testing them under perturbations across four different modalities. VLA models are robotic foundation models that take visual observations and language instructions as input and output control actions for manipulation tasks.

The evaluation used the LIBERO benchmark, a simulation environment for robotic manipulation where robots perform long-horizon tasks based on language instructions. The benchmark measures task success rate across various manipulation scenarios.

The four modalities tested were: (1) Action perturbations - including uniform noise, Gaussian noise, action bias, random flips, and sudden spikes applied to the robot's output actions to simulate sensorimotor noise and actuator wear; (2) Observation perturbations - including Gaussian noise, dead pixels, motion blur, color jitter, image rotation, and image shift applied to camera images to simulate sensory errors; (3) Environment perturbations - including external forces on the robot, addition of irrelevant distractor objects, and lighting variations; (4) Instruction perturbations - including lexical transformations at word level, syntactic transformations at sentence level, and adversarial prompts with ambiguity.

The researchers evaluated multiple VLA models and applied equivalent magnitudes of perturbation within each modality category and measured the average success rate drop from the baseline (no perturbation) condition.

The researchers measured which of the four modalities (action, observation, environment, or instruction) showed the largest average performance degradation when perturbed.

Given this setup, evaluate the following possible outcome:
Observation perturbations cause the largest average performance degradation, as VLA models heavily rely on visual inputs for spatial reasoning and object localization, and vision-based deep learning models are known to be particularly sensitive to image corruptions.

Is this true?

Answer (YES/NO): NO